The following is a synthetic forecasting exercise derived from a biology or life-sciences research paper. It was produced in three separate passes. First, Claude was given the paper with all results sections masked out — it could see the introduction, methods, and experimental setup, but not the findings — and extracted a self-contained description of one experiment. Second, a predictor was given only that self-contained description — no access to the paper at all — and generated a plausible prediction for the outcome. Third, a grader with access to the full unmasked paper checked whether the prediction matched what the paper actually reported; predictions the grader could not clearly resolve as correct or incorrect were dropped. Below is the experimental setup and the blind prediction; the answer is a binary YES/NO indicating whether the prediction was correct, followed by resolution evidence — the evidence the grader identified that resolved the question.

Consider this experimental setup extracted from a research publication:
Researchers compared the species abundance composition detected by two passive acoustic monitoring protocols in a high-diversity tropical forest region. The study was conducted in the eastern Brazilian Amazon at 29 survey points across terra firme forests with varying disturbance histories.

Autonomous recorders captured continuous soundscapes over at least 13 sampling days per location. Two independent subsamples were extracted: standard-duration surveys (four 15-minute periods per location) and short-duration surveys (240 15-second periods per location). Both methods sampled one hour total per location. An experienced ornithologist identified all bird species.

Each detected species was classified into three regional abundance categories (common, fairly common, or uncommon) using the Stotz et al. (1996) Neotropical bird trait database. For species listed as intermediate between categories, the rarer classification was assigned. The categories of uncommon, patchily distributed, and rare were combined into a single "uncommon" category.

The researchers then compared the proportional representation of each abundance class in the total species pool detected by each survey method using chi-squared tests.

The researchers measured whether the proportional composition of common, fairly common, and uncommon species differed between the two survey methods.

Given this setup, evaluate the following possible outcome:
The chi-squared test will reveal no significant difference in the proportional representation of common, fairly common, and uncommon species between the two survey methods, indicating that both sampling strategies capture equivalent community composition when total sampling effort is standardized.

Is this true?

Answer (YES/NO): YES